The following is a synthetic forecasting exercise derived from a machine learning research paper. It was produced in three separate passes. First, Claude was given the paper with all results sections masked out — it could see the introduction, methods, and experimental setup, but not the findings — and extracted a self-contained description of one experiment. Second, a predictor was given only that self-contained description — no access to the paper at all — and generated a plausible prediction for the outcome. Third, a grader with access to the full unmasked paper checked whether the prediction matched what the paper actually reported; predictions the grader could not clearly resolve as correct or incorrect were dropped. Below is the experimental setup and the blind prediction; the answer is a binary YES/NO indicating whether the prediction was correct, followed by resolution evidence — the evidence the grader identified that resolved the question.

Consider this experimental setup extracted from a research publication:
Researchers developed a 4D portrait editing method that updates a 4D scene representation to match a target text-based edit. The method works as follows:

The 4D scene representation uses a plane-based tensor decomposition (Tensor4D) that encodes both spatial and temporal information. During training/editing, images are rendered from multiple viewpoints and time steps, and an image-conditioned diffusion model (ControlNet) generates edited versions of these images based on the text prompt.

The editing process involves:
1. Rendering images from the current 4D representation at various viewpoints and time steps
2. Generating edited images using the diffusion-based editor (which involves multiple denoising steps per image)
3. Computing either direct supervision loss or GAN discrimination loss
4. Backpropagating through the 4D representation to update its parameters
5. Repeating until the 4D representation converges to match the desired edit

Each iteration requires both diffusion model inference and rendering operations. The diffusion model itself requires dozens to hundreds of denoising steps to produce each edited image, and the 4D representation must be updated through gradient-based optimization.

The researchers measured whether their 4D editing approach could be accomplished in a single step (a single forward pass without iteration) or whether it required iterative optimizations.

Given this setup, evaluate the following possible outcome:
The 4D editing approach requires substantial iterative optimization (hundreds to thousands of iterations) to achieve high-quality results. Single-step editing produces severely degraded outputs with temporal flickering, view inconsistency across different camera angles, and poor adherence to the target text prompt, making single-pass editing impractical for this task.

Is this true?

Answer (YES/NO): NO